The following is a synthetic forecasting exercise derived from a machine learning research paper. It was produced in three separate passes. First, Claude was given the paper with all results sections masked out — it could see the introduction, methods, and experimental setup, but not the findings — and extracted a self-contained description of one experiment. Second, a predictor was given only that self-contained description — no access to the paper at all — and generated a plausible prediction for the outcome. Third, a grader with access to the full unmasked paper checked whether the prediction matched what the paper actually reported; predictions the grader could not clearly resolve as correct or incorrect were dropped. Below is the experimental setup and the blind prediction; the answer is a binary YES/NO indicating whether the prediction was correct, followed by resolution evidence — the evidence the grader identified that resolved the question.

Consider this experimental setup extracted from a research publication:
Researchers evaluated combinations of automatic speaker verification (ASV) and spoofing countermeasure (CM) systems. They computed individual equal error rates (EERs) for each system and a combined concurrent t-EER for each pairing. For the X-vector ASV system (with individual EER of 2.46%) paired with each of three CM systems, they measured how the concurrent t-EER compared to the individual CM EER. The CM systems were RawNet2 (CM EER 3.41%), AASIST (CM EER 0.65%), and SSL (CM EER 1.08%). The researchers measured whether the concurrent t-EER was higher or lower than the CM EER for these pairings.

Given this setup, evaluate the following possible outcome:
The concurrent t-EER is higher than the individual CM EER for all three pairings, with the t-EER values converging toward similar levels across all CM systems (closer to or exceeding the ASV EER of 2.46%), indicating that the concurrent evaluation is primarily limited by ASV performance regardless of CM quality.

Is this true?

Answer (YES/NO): NO